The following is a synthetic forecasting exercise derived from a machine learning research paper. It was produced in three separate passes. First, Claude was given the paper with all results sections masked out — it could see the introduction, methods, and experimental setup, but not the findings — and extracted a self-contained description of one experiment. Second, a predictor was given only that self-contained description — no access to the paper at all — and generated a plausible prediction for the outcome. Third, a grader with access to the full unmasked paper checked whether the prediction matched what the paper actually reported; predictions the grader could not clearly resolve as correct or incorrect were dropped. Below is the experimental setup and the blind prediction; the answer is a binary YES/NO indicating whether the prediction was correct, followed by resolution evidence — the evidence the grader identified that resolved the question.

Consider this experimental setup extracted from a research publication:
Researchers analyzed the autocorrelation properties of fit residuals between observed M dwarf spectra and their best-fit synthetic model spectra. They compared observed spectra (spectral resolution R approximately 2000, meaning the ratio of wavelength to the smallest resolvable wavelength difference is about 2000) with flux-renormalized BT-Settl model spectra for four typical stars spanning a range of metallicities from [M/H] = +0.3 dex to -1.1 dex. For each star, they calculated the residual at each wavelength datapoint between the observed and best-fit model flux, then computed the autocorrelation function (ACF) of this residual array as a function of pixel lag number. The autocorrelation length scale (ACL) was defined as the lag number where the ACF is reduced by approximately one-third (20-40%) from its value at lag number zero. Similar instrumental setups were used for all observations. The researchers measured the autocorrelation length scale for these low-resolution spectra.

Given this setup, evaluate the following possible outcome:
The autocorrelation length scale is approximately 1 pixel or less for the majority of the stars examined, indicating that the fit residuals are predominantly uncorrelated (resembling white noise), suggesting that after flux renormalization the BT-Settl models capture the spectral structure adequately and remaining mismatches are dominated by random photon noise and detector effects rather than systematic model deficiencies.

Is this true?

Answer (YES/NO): NO